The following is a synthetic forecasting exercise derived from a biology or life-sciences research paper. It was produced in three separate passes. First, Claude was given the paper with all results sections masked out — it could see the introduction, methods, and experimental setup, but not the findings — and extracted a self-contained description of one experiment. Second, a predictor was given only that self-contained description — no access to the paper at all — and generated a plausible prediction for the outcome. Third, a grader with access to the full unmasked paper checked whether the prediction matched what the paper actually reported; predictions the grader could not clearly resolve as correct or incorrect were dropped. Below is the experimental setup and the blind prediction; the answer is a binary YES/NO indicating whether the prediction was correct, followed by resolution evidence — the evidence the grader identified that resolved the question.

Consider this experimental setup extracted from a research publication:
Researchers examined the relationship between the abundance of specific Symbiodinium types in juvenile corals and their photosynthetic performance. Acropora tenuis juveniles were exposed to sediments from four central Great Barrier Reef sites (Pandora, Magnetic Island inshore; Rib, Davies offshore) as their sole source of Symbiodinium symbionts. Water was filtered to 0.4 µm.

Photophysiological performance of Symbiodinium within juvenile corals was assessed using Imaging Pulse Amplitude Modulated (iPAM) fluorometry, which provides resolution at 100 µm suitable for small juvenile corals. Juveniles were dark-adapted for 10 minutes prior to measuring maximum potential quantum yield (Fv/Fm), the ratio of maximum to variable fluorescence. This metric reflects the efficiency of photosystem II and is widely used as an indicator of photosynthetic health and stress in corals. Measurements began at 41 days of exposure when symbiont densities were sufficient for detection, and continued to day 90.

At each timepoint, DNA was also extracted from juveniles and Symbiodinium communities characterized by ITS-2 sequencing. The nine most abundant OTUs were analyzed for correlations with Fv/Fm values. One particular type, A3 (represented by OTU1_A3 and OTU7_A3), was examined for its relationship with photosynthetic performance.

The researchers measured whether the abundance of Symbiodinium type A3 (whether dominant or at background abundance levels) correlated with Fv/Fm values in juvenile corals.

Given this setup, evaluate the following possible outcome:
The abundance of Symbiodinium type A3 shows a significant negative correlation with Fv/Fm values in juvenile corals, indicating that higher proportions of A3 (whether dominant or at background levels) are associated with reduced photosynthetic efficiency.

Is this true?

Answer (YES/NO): YES